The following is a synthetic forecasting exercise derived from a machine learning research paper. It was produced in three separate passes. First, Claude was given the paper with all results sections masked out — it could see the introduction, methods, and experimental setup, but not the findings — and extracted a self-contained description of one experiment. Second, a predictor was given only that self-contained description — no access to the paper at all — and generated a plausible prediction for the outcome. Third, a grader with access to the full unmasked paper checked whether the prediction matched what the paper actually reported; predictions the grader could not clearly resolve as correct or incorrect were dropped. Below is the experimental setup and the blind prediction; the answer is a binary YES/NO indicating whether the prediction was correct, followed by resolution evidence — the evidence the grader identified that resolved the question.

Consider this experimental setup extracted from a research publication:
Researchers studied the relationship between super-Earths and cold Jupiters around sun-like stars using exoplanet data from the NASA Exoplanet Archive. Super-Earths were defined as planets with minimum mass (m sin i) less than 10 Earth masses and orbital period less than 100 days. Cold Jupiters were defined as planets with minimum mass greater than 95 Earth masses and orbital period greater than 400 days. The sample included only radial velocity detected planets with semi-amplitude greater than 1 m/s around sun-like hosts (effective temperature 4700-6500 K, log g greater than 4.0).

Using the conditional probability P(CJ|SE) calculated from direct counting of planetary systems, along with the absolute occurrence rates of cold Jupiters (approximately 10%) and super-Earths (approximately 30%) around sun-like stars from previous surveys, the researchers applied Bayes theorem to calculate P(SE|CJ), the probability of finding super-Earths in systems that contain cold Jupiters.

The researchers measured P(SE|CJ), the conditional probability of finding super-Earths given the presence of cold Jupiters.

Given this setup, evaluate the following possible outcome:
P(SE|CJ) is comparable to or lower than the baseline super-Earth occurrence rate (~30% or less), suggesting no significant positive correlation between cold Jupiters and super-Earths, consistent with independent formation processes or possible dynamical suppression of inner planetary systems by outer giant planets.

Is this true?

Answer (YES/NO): NO